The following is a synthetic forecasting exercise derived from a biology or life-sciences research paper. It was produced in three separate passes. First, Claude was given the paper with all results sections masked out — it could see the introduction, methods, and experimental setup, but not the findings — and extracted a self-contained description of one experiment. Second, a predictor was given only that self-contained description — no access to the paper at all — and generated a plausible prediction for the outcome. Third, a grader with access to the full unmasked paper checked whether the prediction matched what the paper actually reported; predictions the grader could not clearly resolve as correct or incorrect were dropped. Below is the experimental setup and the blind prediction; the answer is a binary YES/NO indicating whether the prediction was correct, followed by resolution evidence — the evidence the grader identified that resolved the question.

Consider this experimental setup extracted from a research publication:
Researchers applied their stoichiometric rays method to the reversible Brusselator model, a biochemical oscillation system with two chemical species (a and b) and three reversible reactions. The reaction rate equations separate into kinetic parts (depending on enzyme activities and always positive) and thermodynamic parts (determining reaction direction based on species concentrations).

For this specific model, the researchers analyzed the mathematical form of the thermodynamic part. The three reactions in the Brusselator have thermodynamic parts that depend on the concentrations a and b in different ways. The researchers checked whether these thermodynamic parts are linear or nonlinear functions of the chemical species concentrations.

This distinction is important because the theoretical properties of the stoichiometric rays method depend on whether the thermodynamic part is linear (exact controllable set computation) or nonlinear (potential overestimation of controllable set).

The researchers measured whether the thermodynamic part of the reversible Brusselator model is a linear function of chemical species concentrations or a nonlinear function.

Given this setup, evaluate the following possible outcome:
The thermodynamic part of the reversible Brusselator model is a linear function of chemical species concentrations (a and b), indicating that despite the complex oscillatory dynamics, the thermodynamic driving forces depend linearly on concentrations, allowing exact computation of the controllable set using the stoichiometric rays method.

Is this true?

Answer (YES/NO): YES